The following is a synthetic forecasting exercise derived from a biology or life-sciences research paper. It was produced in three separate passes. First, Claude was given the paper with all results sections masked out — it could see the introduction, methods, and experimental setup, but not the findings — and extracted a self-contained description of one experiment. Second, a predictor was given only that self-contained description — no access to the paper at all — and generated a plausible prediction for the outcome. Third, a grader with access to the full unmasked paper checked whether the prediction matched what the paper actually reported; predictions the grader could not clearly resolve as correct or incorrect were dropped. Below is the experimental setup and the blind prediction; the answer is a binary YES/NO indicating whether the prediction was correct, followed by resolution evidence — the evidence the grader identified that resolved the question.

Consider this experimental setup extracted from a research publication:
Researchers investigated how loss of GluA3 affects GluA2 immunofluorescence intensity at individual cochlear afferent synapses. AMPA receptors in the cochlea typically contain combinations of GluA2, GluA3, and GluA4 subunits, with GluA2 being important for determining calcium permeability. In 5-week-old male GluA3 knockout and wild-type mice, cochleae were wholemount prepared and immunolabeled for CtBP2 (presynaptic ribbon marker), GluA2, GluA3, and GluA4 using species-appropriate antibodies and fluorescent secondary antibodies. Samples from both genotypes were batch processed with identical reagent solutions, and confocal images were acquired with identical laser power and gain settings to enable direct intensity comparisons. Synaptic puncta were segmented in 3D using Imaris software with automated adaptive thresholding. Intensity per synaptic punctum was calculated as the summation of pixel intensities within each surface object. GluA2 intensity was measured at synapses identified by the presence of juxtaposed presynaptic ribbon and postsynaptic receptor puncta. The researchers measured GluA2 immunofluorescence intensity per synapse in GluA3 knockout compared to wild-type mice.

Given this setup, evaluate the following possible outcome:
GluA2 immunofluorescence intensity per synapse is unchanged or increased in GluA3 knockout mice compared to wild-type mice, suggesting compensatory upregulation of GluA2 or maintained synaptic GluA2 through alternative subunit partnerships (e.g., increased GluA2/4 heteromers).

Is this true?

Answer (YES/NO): NO